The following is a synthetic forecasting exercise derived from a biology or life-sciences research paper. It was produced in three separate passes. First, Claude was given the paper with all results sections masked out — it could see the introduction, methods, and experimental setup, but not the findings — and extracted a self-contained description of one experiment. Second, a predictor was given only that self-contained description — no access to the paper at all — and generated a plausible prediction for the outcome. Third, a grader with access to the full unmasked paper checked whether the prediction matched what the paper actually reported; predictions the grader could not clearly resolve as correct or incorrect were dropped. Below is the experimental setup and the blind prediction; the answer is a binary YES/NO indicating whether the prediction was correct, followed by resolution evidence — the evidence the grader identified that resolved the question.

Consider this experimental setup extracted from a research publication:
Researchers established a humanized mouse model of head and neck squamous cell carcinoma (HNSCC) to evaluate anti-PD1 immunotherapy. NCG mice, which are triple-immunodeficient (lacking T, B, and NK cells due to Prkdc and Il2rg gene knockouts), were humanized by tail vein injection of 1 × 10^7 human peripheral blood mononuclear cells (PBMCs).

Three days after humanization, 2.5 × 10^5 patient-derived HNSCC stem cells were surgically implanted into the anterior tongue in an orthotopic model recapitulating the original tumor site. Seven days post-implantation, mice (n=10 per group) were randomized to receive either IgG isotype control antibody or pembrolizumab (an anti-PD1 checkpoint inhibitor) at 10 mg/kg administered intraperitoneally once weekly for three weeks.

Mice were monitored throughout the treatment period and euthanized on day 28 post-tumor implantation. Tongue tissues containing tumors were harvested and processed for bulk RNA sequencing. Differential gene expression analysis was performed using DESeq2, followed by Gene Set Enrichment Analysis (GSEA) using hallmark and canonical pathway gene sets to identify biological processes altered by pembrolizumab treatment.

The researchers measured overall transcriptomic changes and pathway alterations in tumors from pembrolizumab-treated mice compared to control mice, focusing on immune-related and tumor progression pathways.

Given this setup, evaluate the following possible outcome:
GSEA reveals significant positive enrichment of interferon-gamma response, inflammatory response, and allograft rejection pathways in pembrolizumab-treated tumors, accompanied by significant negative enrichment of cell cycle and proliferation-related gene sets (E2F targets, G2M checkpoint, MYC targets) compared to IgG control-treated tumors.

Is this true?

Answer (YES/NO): NO